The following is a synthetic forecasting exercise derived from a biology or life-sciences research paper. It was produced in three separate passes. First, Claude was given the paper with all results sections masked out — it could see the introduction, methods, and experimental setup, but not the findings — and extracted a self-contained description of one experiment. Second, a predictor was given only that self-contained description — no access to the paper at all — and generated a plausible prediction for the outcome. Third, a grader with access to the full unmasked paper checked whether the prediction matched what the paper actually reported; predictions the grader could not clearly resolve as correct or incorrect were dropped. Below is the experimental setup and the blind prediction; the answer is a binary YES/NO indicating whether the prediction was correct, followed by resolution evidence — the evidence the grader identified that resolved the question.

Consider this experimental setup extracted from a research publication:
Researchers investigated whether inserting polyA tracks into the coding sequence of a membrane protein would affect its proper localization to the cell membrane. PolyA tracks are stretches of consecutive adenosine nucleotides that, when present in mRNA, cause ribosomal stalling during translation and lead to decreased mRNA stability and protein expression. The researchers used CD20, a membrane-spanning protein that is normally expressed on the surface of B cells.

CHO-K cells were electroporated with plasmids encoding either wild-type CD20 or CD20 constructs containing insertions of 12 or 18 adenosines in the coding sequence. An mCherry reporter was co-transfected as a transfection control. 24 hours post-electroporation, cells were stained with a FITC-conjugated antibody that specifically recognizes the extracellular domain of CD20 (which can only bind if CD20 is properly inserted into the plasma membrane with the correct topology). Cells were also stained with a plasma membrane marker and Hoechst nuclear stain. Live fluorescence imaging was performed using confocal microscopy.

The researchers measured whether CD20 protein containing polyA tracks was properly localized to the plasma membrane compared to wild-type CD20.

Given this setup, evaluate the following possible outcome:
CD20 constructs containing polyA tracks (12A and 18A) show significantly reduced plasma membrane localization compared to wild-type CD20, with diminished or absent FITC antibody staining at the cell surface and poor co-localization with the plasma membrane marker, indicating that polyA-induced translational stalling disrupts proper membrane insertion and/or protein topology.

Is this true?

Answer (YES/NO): NO